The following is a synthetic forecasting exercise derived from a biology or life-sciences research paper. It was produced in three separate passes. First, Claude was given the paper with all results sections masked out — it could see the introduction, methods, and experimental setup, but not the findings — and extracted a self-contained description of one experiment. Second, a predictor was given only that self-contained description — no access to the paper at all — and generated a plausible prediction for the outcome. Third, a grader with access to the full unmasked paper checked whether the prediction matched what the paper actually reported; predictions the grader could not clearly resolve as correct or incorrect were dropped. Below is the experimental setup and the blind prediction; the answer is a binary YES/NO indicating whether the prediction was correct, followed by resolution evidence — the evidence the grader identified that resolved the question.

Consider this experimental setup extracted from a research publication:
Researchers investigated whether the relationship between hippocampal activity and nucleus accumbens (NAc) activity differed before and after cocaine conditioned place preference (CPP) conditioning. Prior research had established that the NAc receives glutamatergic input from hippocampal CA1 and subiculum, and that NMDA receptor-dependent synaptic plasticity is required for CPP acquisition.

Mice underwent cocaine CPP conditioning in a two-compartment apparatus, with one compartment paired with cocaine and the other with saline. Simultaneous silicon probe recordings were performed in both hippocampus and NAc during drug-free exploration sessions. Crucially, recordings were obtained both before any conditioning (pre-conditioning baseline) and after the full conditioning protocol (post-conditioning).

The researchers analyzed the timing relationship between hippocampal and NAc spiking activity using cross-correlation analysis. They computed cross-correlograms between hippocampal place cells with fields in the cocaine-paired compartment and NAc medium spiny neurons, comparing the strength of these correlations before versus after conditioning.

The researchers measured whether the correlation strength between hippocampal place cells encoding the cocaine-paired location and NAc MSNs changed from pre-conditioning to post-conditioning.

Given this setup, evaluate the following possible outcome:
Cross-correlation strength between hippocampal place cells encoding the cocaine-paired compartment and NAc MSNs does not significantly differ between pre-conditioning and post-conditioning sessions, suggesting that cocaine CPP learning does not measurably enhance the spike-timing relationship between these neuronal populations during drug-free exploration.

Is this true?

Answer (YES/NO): NO